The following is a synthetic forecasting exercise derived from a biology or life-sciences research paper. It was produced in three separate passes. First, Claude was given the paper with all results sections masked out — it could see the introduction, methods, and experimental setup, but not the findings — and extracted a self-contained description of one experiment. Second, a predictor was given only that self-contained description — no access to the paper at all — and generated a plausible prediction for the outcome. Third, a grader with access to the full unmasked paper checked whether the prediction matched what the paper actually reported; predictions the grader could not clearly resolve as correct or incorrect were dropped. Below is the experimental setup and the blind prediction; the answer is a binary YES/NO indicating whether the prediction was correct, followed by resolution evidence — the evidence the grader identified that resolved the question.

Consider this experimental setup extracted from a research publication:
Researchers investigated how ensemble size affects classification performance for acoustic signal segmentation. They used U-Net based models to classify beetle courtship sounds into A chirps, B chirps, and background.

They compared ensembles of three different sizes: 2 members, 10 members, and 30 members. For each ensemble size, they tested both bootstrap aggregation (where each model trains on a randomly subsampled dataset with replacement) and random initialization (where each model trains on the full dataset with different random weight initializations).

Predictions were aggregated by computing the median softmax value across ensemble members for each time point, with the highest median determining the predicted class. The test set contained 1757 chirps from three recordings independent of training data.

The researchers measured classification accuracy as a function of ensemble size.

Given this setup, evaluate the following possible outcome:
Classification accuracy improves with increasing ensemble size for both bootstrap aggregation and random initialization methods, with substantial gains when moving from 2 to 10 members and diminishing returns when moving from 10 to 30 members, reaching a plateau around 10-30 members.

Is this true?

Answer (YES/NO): NO